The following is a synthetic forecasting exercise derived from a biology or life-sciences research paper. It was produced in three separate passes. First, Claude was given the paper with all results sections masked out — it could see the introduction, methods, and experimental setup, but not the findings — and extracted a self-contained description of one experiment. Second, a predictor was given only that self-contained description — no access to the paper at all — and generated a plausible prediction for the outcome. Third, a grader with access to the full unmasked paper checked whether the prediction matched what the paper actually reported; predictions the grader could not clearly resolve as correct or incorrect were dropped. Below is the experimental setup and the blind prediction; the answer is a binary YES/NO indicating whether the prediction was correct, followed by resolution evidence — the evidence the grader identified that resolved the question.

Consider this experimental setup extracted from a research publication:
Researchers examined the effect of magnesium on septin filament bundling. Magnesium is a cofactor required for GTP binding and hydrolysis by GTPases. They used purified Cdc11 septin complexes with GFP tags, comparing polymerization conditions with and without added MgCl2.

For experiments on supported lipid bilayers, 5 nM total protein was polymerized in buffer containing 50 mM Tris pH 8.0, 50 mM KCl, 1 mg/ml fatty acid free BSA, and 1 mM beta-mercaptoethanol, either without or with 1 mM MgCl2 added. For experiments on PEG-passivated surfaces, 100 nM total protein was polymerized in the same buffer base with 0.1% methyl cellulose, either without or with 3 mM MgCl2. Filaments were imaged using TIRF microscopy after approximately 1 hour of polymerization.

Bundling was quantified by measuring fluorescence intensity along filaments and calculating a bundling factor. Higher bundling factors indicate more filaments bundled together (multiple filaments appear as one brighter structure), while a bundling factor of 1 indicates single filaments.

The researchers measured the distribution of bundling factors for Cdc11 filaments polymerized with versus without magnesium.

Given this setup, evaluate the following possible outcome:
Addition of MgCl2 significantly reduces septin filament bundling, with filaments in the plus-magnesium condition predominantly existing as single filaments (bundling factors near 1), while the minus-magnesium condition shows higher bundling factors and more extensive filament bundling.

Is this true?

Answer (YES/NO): NO